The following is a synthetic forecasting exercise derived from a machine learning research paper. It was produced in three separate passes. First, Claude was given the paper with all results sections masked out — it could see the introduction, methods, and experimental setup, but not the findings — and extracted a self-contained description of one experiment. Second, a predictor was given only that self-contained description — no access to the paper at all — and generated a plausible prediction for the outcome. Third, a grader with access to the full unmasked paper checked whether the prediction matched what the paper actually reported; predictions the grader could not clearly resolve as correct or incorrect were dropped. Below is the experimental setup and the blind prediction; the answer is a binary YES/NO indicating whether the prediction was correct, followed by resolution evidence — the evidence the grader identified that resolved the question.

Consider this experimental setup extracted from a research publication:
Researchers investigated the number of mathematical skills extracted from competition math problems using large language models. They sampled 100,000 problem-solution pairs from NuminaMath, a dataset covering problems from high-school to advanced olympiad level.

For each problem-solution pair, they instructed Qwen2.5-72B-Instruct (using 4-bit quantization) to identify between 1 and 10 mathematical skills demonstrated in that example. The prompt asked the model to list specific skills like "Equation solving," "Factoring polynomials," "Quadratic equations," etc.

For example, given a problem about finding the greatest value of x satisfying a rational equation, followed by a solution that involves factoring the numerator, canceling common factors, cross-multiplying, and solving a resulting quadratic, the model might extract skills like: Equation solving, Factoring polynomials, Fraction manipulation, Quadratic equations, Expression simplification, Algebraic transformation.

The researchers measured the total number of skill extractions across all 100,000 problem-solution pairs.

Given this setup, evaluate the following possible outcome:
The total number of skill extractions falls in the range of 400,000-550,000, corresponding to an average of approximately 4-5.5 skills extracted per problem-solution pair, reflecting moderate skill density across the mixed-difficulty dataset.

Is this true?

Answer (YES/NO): NO